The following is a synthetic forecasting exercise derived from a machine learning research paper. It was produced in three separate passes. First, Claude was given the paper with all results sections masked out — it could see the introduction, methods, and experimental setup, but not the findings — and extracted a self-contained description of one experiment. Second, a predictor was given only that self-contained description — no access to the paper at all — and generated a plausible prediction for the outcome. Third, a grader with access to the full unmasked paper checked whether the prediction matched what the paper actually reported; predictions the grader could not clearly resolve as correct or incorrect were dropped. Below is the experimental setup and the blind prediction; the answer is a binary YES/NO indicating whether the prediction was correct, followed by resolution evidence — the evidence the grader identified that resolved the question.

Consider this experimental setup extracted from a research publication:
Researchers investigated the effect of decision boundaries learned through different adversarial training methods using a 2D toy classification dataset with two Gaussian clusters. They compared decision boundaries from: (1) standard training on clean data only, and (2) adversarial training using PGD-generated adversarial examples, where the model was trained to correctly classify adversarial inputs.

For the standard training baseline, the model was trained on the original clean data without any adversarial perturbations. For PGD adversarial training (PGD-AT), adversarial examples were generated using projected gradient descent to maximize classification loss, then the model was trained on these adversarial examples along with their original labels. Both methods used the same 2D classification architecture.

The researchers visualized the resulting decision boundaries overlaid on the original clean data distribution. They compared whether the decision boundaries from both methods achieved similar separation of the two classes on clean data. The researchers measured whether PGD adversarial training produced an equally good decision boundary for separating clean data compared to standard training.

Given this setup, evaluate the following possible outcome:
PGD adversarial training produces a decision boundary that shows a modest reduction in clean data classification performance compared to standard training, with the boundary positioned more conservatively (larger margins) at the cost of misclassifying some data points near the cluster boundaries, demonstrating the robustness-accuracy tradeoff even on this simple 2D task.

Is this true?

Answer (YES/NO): NO